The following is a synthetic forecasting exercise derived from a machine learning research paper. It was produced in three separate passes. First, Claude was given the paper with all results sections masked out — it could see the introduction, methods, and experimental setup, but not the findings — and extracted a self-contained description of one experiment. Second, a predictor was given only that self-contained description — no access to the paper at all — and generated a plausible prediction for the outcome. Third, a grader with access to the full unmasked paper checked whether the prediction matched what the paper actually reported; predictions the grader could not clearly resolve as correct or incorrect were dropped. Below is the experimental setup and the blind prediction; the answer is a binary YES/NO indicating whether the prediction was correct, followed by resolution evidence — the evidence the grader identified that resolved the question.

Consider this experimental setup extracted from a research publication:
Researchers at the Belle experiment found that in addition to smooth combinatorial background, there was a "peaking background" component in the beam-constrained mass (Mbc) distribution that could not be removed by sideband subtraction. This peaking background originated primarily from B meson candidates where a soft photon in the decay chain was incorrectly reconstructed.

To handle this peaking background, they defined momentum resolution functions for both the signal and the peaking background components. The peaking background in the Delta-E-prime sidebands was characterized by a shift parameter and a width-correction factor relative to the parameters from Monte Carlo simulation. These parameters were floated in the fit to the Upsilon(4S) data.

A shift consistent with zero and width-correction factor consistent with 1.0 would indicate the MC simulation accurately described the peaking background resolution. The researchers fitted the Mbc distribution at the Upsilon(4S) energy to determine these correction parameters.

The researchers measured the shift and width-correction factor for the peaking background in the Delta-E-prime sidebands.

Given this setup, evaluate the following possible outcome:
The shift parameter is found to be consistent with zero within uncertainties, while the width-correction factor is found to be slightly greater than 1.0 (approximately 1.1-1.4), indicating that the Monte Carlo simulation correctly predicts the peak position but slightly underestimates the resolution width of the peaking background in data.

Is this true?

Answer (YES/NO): NO